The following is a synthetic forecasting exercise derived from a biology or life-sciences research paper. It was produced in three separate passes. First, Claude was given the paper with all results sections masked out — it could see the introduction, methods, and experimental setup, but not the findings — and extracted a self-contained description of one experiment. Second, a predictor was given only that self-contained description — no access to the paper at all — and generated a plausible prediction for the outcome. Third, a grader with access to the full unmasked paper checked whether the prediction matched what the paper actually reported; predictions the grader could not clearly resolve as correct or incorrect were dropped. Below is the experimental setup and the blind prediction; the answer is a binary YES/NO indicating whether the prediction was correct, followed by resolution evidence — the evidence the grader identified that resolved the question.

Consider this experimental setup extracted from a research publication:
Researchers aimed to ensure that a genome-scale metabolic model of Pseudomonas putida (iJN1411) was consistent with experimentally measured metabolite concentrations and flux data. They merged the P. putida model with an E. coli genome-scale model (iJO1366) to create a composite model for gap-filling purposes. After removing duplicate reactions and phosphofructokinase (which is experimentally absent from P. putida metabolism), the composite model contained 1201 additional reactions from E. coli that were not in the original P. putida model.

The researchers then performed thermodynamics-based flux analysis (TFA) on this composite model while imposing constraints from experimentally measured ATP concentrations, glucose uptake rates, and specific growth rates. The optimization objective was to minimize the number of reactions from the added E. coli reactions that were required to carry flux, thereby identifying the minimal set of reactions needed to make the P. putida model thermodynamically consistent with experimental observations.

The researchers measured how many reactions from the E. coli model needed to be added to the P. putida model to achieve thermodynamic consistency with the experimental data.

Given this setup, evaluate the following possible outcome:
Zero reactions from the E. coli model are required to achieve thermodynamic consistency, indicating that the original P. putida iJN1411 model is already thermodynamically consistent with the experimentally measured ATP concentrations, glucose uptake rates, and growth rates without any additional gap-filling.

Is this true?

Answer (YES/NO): NO